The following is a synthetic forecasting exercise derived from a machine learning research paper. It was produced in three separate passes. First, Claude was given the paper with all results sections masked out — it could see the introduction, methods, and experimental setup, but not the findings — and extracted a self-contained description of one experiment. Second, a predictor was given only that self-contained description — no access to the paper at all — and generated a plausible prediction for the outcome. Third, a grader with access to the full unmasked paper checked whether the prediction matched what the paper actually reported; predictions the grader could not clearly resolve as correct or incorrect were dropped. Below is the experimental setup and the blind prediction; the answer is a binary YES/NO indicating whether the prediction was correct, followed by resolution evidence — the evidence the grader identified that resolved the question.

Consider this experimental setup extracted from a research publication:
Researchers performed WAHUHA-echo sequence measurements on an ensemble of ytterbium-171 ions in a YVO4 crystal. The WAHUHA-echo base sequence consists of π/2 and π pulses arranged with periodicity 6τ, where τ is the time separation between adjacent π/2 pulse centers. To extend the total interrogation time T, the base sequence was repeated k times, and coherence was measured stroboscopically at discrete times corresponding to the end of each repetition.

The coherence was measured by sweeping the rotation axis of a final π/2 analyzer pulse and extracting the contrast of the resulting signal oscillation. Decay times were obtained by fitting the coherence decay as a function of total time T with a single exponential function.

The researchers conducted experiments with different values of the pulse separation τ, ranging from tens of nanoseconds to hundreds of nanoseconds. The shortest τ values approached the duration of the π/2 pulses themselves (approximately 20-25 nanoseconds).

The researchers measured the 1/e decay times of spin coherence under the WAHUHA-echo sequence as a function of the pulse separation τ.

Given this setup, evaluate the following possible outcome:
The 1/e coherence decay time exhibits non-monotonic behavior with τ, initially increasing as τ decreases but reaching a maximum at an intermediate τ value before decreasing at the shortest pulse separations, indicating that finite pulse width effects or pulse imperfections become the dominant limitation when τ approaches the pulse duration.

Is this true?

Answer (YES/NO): YES